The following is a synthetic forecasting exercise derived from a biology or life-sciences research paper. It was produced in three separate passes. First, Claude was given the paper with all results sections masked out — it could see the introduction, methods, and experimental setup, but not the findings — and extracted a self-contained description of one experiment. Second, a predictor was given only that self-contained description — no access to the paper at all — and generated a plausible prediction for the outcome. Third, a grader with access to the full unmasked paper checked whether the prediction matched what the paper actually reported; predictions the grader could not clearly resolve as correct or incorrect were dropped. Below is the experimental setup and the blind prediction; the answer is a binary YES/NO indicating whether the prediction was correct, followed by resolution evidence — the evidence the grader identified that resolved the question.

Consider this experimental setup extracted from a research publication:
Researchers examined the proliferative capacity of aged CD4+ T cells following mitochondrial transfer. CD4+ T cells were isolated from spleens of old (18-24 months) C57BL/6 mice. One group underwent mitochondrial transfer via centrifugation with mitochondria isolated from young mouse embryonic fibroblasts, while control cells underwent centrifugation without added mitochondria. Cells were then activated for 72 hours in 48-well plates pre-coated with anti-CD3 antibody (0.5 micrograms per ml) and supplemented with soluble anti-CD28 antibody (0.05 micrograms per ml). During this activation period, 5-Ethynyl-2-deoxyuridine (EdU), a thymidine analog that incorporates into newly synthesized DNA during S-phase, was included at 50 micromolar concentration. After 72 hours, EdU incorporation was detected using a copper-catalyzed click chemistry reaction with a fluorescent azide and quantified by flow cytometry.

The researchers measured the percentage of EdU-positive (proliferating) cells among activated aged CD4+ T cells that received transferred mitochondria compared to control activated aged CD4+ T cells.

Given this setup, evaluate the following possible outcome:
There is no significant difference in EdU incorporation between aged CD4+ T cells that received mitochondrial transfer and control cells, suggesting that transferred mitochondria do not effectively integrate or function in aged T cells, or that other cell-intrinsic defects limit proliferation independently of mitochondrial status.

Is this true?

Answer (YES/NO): NO